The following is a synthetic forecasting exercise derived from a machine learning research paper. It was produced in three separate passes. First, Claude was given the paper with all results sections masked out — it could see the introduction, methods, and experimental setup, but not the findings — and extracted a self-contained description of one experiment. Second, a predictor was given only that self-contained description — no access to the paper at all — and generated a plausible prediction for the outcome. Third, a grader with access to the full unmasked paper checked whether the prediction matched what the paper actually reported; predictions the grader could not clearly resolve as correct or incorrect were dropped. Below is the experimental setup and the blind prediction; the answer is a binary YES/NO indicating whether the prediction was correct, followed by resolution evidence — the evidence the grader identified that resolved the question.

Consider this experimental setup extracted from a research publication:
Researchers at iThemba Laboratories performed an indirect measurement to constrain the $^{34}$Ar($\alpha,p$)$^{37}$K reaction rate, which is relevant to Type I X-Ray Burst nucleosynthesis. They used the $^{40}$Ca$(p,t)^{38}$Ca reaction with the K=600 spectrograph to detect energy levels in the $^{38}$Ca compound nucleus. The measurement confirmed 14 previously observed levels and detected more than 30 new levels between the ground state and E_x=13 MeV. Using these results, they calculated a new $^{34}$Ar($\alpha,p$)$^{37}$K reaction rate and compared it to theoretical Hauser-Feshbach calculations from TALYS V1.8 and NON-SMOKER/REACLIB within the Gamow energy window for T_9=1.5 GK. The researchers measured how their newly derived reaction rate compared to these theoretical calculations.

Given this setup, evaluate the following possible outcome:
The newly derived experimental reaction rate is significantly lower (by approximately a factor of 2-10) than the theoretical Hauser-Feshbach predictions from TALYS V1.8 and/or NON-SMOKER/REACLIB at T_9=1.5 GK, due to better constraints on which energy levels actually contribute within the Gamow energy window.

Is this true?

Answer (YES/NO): NO